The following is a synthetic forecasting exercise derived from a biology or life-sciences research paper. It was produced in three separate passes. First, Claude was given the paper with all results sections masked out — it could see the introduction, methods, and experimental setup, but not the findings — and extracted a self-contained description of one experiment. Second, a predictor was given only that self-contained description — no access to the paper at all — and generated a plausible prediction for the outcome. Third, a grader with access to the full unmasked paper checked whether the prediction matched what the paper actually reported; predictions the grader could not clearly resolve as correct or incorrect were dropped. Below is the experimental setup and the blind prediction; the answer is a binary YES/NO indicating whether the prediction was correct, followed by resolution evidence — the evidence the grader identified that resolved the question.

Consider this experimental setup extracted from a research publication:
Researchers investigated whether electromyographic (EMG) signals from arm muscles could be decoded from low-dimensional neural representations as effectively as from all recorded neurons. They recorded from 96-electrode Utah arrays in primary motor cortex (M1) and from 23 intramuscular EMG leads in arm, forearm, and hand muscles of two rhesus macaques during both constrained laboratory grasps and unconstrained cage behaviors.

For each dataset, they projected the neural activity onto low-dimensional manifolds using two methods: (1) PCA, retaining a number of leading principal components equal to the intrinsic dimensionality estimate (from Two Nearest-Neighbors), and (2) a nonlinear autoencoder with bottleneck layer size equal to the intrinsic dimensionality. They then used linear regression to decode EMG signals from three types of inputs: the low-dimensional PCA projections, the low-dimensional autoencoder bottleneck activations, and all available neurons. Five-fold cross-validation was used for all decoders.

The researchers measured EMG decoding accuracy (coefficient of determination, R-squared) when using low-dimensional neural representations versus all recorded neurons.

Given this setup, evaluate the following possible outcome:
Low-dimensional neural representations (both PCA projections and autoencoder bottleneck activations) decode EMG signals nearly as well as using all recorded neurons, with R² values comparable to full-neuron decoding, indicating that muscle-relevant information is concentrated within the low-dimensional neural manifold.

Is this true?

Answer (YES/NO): YES